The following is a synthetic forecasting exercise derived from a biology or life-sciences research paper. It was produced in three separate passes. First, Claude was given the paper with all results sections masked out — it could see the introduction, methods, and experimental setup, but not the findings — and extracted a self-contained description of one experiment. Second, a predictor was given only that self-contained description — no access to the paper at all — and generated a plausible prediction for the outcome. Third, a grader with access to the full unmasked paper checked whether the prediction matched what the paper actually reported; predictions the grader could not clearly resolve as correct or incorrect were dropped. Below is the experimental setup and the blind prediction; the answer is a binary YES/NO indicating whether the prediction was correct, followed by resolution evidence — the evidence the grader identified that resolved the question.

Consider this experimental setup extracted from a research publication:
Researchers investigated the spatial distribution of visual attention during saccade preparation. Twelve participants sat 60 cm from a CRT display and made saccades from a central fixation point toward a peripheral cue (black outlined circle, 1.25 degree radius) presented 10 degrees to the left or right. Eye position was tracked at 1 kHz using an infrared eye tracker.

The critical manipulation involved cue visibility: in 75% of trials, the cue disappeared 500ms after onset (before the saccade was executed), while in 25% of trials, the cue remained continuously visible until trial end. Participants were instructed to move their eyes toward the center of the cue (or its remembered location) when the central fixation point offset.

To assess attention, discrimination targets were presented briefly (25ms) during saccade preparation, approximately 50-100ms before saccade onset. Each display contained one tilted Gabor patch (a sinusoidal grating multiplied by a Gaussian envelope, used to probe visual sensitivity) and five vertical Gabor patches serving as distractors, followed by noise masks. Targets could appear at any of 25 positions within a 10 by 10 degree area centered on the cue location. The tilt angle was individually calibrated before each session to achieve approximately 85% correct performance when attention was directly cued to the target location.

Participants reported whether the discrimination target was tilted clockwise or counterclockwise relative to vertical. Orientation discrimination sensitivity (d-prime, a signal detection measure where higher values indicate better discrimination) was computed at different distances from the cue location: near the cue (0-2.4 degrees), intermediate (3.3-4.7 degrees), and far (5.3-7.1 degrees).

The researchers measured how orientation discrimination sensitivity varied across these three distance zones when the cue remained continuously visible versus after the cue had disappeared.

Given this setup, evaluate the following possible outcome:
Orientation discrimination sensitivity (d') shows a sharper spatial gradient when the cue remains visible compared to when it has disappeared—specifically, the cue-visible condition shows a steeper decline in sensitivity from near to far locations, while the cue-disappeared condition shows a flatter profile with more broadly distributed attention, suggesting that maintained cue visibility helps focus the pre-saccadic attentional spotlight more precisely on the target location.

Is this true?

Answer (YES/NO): YES